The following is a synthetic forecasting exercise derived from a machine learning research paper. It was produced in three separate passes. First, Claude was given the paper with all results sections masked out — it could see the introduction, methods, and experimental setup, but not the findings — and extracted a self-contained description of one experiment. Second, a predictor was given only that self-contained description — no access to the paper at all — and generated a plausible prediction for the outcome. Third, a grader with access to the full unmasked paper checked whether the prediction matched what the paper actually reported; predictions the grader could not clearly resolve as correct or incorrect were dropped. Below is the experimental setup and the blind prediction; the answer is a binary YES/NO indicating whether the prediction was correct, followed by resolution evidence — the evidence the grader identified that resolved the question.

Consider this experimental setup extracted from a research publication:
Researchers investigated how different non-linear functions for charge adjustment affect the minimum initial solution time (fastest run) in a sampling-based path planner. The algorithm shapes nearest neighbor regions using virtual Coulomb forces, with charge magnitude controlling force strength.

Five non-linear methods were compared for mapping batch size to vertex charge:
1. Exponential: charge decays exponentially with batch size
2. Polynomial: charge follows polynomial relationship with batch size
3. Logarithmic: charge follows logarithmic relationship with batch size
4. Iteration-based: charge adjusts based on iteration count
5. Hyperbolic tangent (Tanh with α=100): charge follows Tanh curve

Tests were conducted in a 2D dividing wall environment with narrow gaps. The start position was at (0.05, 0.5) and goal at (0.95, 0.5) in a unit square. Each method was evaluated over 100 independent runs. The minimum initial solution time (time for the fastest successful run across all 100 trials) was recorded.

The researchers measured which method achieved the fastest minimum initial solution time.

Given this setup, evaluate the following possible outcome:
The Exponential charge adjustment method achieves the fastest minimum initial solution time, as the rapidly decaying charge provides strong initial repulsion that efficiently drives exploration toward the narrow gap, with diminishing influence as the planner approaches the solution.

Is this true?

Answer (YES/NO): NO